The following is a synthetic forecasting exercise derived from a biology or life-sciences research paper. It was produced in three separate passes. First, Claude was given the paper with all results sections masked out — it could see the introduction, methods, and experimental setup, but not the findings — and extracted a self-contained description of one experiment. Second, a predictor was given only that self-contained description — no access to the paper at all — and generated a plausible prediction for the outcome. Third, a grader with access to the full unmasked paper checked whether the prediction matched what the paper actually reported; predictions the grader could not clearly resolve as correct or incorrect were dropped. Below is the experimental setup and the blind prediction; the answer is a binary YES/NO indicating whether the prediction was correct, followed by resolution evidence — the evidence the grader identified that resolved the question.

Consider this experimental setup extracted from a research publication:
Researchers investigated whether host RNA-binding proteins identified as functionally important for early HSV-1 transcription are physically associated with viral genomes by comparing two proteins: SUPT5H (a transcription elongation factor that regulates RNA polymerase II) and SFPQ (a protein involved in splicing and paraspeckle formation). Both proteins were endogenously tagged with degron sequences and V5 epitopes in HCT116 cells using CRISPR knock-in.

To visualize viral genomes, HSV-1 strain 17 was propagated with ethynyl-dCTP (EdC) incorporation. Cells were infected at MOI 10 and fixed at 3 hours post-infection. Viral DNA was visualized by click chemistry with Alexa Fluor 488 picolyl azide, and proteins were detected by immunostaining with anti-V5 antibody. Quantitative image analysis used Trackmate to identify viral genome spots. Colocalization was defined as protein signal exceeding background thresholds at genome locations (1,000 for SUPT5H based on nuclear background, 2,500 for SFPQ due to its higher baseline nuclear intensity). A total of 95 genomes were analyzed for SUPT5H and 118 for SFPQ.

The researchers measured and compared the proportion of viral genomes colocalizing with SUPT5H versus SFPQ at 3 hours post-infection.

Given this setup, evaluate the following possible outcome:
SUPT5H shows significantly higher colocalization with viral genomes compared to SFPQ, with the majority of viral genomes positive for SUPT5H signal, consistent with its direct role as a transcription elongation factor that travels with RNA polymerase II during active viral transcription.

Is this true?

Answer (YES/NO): YES